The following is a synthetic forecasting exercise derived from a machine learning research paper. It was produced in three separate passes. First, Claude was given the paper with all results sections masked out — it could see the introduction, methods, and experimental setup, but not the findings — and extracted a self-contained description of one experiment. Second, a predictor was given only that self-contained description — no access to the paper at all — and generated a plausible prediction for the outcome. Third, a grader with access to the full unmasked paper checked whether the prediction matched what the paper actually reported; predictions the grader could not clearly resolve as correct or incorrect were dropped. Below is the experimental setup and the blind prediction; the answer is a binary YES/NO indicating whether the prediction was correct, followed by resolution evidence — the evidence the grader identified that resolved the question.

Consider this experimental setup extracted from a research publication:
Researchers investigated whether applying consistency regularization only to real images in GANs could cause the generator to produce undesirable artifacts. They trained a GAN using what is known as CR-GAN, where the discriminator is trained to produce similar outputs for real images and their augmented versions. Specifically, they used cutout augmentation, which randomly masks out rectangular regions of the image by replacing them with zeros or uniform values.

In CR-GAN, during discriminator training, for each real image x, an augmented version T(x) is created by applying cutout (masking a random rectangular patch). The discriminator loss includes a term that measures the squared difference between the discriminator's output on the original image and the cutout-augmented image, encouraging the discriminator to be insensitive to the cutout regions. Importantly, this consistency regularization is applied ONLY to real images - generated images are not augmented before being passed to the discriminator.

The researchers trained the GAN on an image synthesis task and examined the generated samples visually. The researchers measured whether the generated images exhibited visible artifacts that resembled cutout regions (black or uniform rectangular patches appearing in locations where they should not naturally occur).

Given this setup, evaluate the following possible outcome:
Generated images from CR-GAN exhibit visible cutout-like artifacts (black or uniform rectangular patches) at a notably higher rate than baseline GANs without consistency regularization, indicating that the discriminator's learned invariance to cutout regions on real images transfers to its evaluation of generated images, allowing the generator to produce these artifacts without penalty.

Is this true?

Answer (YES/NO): YES